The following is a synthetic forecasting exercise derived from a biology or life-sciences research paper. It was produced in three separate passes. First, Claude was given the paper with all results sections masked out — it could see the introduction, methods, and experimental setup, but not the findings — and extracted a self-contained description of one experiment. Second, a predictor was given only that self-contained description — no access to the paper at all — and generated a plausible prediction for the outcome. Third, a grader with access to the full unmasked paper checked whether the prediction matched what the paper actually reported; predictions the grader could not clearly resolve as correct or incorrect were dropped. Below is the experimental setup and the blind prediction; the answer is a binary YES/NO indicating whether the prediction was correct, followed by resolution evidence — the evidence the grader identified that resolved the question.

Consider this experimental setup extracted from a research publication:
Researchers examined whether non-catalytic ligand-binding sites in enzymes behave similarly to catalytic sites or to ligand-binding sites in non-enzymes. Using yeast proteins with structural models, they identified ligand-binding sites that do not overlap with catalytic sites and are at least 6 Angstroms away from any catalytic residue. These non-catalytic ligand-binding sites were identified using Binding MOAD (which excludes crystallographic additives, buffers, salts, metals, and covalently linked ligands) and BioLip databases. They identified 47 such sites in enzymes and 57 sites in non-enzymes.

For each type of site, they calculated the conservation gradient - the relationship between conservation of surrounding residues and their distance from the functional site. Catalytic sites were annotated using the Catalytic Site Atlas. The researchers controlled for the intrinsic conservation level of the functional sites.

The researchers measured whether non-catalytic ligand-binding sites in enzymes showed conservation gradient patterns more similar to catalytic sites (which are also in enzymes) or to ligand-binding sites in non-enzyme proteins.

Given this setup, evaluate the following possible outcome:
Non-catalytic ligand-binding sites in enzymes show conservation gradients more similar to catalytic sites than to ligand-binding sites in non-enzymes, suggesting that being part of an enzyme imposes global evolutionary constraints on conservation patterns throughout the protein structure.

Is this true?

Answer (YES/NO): NO